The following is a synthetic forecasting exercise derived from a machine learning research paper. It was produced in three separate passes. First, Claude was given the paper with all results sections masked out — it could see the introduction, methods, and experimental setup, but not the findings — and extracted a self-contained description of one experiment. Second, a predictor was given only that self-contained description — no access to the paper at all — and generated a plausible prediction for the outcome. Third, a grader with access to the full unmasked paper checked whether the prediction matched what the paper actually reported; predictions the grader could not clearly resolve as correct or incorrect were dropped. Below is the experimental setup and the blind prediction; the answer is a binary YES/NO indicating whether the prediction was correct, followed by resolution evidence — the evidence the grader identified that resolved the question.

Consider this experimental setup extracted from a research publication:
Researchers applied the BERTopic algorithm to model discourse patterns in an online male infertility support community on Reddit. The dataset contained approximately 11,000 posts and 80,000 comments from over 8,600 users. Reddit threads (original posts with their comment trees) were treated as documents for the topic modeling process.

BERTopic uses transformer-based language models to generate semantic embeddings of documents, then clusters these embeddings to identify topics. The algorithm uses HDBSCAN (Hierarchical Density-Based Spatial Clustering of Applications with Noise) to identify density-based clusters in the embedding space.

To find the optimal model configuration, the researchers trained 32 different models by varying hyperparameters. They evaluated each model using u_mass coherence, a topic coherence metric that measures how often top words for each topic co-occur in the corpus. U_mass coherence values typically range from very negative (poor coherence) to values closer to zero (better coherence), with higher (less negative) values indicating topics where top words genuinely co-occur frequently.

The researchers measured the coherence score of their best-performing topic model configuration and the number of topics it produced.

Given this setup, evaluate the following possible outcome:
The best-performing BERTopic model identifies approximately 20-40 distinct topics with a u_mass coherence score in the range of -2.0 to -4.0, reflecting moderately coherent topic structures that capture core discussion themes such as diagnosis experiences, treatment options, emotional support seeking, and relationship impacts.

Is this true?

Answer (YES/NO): NO